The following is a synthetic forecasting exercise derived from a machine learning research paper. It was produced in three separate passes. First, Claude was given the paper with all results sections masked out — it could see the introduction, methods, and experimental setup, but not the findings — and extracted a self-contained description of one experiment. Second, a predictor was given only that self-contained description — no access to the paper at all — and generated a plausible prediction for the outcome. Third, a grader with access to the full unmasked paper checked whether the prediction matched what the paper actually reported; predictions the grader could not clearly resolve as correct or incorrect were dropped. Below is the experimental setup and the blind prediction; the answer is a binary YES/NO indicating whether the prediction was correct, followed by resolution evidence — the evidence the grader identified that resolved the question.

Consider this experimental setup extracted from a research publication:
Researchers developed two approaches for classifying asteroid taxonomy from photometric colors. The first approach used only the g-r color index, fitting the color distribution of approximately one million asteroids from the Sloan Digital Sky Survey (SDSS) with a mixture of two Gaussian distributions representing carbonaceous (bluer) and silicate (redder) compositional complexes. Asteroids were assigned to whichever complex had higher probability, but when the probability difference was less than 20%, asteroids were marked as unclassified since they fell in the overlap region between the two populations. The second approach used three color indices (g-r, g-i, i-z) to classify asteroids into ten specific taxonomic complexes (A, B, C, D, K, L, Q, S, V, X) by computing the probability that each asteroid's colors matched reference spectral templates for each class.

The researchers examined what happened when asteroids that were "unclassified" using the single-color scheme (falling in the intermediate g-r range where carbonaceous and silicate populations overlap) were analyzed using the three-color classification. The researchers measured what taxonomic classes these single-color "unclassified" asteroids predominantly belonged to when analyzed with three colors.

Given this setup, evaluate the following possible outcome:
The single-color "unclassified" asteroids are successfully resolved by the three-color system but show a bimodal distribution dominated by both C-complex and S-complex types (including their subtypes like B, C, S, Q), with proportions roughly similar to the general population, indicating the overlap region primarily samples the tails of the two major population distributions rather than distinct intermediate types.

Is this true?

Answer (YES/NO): NO